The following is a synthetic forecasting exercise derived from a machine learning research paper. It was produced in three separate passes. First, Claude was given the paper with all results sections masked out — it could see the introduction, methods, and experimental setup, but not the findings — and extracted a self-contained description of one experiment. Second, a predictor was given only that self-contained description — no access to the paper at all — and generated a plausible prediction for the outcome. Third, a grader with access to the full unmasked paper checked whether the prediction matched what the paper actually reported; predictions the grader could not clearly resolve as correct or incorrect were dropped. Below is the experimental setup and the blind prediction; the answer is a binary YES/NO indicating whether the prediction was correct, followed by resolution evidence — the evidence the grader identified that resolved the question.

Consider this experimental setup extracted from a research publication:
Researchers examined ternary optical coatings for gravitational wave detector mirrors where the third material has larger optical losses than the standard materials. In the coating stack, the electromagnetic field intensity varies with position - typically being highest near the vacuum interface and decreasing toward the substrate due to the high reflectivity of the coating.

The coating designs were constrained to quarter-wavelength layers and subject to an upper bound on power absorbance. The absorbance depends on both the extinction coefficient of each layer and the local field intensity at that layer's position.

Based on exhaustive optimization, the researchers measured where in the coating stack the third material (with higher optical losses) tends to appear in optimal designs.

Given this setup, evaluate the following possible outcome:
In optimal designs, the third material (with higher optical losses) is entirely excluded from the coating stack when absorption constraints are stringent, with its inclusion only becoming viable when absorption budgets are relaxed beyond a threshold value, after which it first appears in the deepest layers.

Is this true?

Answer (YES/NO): NO